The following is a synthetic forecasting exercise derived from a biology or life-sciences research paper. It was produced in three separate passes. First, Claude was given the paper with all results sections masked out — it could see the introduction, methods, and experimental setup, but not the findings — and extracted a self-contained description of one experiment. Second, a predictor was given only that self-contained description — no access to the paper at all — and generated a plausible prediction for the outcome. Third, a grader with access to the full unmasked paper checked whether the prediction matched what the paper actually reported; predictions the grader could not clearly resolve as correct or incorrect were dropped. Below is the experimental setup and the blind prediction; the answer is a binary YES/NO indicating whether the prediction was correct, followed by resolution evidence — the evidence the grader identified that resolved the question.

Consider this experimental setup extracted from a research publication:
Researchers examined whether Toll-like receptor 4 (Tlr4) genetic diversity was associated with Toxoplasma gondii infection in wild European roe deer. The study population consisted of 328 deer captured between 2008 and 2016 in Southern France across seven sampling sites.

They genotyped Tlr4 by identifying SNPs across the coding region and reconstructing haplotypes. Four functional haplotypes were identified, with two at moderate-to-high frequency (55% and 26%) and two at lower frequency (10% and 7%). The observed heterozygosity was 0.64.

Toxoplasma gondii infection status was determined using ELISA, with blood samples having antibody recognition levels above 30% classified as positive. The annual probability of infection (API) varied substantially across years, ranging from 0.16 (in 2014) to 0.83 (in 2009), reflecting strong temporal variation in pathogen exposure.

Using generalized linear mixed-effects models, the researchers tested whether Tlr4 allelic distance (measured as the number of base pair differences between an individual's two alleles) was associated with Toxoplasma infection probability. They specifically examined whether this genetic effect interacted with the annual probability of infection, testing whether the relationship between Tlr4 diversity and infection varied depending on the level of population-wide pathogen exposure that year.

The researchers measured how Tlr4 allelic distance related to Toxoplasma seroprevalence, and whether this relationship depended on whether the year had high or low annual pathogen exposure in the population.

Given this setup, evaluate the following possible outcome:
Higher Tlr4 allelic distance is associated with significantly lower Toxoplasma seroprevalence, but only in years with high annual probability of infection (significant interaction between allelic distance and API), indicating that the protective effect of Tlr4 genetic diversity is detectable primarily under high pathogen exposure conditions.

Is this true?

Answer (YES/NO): YES